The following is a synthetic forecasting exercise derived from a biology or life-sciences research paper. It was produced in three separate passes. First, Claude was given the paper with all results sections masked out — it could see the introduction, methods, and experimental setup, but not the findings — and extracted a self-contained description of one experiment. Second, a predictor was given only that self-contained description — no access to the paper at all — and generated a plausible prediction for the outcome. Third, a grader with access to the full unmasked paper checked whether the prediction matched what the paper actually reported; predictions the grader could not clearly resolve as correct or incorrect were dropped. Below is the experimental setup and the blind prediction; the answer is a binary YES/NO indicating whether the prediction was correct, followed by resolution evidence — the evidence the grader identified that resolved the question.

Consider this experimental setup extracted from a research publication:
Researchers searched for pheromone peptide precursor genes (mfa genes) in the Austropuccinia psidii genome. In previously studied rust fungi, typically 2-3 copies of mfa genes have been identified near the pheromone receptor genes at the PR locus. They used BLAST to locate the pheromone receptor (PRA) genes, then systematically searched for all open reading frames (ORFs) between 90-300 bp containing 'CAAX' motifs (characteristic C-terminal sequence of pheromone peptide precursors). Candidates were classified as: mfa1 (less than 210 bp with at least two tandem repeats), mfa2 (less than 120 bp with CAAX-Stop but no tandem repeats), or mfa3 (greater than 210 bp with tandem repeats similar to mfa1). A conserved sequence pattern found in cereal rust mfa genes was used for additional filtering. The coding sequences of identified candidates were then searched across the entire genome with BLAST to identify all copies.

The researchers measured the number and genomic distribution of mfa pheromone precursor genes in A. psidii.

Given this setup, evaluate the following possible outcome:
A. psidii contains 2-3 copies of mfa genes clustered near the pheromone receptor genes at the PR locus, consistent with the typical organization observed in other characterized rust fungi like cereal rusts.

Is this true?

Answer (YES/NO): NO